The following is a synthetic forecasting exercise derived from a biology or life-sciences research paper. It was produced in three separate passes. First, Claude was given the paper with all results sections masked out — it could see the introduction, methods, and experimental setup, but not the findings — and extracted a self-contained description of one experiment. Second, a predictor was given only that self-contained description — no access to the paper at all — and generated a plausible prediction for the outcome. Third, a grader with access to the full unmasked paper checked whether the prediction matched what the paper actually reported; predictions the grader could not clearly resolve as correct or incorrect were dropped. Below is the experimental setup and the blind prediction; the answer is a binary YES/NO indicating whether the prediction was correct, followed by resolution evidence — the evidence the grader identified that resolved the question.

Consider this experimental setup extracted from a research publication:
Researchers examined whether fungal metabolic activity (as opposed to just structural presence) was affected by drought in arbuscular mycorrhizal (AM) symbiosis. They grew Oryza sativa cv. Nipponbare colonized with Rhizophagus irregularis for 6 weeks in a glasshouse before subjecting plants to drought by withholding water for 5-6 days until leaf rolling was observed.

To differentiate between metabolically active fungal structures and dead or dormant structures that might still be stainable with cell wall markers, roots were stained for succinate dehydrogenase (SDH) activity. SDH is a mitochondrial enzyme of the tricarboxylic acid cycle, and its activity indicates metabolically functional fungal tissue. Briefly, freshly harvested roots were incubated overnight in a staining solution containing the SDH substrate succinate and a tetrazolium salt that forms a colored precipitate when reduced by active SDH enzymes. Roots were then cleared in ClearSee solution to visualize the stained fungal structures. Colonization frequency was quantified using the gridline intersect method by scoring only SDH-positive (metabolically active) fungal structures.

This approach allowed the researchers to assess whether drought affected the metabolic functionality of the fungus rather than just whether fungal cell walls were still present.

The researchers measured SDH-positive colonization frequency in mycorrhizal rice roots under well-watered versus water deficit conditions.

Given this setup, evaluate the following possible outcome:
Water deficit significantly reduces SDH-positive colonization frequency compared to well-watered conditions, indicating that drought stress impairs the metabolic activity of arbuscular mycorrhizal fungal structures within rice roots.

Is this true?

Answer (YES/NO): YES